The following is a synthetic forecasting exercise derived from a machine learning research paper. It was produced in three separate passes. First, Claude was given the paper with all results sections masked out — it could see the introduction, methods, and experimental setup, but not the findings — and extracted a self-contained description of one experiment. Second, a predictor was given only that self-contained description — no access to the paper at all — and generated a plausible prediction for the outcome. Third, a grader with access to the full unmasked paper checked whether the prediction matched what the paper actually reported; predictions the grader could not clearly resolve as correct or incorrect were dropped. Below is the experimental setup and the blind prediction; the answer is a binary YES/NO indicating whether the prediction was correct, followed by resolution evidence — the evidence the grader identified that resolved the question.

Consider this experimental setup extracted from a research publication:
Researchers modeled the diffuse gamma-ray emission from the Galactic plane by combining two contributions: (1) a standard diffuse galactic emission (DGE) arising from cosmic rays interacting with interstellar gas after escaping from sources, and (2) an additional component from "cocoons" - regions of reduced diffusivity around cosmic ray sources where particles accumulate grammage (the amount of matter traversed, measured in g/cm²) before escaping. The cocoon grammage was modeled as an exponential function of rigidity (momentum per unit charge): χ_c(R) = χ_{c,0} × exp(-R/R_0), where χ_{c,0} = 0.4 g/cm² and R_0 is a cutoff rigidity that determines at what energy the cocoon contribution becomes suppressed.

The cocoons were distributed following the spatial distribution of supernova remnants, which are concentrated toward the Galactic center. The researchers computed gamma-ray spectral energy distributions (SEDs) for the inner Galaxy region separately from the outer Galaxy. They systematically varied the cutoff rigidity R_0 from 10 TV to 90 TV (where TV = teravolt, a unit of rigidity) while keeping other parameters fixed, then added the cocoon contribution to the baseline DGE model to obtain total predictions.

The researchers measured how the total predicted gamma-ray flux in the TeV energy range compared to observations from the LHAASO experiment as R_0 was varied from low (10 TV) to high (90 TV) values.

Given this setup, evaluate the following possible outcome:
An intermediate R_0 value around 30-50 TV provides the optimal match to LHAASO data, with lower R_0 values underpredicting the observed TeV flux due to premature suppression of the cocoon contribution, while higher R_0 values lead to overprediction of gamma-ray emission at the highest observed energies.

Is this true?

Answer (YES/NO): NO